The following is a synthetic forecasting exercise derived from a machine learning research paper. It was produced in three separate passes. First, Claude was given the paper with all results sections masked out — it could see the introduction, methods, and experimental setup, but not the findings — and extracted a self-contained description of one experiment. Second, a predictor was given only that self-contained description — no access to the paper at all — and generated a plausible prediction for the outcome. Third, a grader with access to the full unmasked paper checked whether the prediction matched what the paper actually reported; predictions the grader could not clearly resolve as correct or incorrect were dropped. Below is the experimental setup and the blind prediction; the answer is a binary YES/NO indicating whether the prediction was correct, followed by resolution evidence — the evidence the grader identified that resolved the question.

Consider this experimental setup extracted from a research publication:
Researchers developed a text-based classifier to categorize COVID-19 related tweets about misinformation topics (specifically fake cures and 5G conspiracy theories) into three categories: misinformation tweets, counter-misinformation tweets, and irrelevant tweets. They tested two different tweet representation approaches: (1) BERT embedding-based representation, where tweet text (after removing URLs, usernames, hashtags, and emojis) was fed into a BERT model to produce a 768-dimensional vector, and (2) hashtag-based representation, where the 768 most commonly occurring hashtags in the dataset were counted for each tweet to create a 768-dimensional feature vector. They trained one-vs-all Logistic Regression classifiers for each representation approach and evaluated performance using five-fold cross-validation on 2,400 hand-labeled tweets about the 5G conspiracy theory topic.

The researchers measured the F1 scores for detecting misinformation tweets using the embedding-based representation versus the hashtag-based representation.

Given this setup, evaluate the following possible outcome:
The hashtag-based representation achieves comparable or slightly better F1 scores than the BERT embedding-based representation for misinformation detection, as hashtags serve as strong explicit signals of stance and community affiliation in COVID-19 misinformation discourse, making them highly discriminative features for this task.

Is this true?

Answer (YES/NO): NO